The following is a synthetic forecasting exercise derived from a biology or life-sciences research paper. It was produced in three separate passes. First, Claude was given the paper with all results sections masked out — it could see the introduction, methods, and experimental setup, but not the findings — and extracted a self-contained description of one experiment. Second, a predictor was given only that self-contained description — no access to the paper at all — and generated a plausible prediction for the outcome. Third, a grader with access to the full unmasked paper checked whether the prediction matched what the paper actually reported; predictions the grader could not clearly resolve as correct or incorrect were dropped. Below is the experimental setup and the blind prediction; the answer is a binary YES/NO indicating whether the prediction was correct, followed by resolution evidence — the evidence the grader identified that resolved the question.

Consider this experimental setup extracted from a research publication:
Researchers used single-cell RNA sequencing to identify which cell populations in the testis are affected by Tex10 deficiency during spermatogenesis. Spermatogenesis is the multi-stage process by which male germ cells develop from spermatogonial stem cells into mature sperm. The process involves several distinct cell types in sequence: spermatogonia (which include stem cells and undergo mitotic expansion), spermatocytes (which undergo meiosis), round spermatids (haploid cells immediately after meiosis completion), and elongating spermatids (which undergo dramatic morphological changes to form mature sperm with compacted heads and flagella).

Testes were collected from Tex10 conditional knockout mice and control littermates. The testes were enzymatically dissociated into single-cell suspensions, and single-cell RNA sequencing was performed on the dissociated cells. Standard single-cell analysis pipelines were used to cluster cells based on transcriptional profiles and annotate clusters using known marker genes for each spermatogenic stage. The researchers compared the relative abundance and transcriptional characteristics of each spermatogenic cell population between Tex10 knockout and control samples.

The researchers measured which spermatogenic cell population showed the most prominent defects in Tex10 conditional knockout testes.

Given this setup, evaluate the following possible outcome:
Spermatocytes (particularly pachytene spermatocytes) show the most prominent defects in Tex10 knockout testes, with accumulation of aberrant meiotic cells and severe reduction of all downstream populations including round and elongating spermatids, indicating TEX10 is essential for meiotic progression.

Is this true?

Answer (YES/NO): NO